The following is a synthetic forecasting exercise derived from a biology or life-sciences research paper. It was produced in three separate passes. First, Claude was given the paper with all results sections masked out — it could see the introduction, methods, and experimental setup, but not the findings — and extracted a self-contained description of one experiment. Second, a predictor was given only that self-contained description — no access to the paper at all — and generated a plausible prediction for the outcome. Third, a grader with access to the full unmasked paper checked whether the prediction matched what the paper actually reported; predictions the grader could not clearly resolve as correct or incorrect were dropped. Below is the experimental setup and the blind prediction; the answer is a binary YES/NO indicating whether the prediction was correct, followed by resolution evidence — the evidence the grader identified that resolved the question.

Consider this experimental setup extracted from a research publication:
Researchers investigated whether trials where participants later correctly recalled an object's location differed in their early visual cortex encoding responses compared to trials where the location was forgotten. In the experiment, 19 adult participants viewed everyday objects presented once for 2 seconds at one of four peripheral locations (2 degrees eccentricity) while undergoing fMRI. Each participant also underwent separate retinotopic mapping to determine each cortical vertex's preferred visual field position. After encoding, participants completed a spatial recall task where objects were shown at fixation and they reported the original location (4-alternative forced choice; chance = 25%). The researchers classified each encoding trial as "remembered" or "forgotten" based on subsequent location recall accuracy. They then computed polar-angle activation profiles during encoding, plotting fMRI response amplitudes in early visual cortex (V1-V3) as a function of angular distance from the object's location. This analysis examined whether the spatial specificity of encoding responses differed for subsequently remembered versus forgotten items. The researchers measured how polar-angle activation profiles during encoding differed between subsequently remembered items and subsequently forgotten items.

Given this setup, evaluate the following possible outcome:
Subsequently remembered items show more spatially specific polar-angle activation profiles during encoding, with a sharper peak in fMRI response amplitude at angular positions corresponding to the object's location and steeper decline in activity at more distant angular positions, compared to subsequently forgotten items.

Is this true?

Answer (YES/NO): YES